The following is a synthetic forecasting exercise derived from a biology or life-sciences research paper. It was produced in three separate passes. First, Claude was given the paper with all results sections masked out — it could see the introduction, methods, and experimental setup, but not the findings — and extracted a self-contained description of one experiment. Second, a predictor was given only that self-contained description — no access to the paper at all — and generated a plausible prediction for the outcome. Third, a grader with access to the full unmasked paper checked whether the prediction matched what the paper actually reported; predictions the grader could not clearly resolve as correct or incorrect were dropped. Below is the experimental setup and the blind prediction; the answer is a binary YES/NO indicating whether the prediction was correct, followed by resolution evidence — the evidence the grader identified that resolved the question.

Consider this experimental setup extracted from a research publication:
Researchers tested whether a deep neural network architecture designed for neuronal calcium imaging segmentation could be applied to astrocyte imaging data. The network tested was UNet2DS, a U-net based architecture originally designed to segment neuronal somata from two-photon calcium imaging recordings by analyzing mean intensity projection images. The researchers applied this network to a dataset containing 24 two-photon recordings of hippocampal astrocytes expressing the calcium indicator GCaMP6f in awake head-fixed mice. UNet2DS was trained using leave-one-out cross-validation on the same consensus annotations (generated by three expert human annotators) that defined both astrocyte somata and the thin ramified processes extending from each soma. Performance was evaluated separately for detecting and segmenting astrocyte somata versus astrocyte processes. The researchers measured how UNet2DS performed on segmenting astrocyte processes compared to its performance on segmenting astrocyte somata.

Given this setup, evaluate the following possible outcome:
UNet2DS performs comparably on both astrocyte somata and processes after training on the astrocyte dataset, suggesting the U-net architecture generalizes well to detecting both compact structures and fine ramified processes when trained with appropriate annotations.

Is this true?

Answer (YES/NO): NO